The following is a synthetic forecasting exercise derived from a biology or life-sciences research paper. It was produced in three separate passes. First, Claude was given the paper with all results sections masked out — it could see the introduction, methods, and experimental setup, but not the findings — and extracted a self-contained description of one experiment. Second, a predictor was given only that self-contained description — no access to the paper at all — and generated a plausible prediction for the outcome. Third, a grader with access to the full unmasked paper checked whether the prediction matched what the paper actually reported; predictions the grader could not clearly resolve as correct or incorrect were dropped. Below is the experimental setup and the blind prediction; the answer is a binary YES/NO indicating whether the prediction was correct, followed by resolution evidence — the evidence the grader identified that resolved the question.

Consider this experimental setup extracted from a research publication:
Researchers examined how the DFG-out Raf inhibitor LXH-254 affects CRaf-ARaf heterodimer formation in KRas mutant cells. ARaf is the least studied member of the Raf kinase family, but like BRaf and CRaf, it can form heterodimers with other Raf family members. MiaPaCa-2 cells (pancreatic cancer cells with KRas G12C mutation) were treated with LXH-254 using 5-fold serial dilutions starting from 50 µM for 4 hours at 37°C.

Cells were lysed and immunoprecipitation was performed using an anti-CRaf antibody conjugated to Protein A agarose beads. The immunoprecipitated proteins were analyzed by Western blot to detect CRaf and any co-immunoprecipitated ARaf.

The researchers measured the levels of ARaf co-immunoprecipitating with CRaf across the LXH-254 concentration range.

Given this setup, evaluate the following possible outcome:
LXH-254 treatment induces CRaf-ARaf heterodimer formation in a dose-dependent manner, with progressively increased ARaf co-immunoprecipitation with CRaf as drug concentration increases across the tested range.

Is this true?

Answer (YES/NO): NO